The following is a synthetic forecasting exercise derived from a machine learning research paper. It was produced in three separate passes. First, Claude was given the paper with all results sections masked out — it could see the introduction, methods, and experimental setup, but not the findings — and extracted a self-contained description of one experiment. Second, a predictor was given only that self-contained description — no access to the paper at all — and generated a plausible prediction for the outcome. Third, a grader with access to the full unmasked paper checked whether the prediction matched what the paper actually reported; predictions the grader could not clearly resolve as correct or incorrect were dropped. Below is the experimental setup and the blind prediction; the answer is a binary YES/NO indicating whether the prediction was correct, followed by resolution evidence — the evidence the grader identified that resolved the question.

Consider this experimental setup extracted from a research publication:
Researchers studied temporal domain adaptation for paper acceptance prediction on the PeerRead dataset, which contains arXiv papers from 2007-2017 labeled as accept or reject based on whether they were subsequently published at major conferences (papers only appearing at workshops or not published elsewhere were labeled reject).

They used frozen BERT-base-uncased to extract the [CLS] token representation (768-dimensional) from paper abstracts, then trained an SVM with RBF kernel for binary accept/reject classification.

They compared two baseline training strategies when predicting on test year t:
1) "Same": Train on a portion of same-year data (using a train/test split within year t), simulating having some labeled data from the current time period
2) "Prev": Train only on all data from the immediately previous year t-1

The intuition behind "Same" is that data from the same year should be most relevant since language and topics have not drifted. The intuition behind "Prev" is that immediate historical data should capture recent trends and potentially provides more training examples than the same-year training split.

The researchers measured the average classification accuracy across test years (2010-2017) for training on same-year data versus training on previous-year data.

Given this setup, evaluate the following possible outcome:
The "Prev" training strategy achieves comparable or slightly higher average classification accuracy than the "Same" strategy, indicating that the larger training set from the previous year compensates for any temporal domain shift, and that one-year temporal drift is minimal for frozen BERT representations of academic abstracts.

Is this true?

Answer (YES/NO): NO